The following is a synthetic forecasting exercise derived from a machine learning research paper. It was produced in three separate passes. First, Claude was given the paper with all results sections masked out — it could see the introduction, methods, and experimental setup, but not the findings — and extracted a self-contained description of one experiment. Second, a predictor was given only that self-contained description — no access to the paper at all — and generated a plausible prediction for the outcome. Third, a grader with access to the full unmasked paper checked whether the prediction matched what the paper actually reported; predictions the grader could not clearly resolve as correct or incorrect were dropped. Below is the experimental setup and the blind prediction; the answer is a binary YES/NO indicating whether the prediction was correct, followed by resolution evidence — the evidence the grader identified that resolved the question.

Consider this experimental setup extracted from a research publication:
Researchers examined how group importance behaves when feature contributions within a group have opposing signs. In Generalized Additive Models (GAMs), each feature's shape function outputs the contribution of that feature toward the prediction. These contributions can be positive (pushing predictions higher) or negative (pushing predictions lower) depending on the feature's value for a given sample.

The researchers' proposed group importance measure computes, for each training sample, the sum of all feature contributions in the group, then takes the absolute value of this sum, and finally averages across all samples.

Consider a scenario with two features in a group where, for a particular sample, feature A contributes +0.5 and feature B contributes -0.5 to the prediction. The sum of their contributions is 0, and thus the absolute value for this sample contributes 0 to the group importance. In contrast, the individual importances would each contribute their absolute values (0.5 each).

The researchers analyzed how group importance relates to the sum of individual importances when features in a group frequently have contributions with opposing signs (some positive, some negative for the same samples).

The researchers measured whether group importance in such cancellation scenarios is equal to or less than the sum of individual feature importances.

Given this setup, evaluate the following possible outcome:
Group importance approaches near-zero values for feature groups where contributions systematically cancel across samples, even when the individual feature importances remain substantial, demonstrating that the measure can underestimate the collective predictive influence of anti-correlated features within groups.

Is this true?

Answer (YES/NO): NO